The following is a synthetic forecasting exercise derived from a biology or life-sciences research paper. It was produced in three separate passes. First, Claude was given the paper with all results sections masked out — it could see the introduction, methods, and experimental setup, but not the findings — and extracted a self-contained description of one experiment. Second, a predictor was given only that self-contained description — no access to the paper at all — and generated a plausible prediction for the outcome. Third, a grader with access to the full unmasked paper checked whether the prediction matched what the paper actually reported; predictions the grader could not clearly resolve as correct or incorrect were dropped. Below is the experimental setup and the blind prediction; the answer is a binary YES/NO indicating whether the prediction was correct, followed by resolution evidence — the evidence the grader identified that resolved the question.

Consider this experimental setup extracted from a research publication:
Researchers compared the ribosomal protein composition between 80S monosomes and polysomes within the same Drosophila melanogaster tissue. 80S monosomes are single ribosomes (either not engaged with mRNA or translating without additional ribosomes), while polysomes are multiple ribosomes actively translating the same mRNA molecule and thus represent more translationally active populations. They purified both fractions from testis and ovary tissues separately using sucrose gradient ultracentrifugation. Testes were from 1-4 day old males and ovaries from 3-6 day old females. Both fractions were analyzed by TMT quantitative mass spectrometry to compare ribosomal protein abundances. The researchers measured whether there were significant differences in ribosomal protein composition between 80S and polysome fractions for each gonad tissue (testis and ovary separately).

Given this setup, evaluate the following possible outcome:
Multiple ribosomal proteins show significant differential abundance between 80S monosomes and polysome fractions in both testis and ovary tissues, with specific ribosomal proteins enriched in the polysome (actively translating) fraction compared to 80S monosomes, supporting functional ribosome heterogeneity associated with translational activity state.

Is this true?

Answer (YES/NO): NO